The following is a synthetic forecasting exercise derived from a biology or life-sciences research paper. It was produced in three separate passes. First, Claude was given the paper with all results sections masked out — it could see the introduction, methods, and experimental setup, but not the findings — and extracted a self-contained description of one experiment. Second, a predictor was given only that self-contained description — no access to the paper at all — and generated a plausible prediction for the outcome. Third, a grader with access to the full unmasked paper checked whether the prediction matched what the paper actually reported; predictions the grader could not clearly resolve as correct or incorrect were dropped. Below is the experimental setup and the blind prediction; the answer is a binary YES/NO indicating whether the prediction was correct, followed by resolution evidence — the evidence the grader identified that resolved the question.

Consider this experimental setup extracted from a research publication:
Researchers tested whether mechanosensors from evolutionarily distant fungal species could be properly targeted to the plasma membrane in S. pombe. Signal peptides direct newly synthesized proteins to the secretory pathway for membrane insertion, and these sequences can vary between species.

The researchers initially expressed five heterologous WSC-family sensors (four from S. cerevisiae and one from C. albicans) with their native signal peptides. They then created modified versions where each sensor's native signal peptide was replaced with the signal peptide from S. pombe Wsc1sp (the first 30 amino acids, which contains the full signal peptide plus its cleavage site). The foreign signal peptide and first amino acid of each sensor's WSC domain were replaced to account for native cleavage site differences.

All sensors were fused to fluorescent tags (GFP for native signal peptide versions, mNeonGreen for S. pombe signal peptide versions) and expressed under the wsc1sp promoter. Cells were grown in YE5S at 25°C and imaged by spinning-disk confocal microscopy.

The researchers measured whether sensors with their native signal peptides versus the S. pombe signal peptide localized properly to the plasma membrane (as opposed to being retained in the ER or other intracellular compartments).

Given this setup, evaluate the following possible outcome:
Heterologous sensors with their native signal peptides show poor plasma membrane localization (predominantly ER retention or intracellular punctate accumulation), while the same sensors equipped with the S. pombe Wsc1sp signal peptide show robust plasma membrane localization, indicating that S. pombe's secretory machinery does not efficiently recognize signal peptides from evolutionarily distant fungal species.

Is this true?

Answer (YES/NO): NO